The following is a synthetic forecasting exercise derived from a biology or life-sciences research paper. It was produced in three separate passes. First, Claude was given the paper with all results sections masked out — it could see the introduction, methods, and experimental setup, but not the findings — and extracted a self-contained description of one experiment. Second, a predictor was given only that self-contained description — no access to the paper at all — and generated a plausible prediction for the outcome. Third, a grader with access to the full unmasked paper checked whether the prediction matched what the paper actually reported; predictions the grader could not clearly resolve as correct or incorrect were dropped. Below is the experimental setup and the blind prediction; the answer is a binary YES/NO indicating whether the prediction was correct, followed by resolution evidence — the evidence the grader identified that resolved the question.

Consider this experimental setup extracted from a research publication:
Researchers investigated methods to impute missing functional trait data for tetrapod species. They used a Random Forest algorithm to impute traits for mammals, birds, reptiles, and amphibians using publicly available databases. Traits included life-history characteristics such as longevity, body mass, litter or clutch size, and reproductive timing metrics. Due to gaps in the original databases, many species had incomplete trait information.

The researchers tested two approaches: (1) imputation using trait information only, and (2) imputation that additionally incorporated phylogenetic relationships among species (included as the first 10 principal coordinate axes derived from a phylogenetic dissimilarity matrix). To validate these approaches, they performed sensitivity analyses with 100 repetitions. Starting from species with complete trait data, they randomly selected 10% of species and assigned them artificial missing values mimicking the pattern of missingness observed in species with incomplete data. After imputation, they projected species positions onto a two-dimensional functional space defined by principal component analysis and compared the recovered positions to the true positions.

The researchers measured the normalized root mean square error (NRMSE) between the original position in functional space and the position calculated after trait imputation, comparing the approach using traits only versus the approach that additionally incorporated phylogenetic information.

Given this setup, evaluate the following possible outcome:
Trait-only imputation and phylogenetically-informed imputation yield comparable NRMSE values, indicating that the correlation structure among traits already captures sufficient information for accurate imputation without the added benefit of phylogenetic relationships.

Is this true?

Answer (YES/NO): NO